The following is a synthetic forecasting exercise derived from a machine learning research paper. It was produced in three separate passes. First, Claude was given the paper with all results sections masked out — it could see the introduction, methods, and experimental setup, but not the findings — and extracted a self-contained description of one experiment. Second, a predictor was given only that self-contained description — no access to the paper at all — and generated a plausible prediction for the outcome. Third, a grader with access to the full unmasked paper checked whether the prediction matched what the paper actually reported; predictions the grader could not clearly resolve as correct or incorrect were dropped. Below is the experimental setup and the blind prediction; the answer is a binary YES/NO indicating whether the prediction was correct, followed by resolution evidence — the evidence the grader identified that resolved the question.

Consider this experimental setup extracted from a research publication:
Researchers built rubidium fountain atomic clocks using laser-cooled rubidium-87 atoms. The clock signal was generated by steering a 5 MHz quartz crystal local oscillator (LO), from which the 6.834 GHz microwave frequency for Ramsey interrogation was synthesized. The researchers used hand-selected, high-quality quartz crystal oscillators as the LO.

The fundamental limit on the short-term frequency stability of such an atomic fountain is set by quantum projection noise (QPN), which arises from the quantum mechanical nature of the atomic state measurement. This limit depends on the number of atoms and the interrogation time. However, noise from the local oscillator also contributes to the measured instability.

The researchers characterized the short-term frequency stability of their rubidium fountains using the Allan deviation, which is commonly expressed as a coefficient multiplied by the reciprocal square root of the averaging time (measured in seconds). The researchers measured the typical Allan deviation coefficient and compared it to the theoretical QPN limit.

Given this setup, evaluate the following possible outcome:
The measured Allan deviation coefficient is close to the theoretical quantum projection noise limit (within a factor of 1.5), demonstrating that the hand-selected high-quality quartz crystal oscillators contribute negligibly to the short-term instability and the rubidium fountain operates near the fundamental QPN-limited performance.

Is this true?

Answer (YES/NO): NO